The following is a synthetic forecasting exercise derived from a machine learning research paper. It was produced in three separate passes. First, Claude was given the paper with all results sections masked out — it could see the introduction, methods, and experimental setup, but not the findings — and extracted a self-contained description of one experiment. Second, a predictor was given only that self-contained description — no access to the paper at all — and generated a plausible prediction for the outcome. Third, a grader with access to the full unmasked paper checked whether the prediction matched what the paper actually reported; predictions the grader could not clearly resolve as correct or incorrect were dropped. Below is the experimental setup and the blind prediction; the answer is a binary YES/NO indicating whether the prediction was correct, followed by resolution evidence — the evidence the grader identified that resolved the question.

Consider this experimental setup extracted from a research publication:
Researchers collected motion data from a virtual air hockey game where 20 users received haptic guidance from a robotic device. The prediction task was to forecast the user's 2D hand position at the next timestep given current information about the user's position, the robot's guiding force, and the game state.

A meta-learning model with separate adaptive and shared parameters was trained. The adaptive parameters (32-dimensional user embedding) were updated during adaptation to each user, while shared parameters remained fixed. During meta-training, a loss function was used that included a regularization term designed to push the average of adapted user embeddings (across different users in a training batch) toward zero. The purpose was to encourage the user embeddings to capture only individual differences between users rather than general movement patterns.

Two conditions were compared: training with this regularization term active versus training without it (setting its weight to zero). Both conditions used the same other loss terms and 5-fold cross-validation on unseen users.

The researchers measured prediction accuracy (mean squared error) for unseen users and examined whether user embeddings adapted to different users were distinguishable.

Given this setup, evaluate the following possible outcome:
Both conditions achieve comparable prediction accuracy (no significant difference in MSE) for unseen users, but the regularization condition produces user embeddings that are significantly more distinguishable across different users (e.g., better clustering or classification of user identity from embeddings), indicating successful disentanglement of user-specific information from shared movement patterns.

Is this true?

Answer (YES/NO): NO